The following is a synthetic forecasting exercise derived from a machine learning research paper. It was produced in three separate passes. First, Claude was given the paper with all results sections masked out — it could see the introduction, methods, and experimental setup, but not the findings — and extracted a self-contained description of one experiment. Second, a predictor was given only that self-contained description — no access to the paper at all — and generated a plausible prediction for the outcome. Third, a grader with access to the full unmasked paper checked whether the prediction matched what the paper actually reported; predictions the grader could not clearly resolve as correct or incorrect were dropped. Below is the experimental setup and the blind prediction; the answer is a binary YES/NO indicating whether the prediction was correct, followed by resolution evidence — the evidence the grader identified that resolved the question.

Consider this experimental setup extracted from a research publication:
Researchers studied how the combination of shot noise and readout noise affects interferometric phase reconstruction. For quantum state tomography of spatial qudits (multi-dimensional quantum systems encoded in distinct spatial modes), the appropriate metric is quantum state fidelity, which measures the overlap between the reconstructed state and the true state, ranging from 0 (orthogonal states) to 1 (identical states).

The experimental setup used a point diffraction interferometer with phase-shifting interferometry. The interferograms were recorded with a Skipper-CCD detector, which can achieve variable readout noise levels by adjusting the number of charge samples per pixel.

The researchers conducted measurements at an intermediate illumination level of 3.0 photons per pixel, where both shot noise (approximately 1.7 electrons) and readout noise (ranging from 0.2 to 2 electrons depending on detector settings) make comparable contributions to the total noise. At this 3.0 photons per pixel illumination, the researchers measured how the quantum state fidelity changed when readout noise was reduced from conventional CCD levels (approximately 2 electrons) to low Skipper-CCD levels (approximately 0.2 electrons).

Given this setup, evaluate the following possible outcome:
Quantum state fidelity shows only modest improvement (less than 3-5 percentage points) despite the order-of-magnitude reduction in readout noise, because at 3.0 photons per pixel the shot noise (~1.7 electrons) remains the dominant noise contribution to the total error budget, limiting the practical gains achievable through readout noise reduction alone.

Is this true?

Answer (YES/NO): NO